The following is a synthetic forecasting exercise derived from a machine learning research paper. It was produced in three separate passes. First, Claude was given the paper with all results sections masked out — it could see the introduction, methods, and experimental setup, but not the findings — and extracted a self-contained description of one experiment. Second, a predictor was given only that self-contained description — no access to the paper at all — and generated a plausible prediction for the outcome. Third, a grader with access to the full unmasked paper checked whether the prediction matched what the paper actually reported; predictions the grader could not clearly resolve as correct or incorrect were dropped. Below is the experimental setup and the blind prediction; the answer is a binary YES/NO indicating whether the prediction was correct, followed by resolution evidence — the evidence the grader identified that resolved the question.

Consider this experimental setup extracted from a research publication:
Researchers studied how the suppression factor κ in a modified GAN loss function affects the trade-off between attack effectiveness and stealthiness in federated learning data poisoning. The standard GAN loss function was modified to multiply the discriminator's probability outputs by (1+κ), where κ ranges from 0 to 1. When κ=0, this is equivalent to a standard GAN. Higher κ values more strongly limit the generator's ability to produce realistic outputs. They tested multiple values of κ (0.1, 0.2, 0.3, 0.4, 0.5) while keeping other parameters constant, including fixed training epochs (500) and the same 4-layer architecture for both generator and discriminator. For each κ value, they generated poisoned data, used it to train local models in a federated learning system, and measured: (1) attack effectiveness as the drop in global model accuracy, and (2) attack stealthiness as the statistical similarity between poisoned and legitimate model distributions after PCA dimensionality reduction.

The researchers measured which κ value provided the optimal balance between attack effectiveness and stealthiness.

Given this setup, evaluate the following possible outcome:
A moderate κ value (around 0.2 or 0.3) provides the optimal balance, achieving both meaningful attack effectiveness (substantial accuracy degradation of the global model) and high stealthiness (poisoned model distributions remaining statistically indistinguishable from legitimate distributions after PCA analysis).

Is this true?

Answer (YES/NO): NO